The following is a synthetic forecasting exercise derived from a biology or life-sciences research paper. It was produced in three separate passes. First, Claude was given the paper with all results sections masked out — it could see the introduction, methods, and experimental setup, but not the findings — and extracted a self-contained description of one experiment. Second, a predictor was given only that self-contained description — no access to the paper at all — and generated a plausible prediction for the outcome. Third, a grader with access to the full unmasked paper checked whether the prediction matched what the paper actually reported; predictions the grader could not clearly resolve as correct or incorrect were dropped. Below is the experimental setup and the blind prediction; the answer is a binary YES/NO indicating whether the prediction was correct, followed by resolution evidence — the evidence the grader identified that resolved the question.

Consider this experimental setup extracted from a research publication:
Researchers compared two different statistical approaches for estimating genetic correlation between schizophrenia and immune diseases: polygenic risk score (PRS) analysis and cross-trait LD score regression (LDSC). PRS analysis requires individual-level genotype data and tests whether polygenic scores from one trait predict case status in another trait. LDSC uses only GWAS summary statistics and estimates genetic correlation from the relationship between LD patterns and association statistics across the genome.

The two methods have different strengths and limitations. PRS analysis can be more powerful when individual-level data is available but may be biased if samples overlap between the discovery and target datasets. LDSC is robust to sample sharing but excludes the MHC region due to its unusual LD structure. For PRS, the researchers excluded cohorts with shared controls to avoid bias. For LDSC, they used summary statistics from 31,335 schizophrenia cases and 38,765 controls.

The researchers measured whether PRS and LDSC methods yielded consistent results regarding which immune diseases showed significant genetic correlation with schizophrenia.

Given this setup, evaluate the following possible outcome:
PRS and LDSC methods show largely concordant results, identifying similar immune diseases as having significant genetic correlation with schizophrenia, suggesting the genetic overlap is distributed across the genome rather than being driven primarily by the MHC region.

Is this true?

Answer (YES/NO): YES